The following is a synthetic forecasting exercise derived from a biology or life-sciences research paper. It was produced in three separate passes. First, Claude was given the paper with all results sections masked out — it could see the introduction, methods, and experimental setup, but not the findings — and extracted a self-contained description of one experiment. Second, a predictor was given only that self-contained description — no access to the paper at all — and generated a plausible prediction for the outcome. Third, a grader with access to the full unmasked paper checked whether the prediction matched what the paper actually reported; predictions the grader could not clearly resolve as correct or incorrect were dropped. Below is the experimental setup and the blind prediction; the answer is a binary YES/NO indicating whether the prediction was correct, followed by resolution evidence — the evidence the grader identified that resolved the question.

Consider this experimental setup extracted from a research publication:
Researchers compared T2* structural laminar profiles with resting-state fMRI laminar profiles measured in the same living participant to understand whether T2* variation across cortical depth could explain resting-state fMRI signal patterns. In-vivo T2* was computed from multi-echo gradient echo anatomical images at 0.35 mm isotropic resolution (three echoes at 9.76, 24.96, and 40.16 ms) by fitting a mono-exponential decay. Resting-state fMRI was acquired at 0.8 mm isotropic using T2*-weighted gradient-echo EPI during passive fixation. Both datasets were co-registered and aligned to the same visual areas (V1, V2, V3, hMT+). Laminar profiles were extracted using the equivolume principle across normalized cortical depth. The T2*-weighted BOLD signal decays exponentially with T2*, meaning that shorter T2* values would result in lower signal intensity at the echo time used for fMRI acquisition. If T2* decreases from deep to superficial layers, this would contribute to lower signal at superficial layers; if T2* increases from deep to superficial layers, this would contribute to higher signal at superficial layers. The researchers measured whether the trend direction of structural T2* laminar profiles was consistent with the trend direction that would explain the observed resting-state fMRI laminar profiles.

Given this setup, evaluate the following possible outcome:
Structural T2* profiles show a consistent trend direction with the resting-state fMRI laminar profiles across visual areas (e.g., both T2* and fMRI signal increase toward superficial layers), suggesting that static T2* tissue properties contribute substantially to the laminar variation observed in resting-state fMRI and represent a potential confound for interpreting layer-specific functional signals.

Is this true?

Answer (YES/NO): YES